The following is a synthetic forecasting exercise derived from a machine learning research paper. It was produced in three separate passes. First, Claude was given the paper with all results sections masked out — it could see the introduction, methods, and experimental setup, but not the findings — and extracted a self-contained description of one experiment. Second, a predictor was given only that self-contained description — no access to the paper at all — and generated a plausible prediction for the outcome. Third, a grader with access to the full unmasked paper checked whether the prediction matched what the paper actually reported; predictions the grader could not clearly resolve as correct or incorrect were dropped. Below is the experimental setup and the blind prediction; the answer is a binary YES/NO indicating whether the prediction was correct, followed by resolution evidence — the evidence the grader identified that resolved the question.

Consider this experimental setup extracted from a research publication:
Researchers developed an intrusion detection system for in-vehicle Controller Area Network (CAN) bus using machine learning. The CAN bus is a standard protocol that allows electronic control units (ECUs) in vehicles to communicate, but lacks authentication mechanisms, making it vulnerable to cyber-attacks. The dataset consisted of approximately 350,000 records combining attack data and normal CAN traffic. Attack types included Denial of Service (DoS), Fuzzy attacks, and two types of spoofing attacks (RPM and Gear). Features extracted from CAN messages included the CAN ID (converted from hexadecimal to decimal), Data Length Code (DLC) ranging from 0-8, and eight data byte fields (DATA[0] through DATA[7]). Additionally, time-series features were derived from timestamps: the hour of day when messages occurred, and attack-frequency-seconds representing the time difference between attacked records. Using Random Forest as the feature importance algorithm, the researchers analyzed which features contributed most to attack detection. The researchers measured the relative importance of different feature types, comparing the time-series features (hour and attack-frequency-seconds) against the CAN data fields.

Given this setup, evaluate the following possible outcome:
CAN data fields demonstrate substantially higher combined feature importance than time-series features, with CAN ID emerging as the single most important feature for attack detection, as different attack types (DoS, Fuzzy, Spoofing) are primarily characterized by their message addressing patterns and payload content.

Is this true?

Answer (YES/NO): NO